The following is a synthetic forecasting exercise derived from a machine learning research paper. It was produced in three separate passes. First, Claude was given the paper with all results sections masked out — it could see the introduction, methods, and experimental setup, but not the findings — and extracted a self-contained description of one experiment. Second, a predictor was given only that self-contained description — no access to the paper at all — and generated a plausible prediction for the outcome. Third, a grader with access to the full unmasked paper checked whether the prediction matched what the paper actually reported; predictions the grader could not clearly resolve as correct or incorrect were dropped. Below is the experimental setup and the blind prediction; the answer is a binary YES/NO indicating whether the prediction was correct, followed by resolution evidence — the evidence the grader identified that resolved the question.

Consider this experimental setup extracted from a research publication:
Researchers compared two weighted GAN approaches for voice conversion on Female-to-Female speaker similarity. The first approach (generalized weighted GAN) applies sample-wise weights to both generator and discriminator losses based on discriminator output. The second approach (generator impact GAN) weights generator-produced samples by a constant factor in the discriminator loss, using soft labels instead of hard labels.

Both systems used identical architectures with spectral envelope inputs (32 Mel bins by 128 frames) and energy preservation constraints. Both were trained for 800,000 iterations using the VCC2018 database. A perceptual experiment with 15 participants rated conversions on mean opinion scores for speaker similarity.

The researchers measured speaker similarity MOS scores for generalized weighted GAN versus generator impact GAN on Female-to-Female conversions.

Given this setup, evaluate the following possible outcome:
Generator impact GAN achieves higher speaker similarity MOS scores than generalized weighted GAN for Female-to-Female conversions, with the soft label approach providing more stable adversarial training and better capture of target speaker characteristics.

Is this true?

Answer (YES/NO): NO